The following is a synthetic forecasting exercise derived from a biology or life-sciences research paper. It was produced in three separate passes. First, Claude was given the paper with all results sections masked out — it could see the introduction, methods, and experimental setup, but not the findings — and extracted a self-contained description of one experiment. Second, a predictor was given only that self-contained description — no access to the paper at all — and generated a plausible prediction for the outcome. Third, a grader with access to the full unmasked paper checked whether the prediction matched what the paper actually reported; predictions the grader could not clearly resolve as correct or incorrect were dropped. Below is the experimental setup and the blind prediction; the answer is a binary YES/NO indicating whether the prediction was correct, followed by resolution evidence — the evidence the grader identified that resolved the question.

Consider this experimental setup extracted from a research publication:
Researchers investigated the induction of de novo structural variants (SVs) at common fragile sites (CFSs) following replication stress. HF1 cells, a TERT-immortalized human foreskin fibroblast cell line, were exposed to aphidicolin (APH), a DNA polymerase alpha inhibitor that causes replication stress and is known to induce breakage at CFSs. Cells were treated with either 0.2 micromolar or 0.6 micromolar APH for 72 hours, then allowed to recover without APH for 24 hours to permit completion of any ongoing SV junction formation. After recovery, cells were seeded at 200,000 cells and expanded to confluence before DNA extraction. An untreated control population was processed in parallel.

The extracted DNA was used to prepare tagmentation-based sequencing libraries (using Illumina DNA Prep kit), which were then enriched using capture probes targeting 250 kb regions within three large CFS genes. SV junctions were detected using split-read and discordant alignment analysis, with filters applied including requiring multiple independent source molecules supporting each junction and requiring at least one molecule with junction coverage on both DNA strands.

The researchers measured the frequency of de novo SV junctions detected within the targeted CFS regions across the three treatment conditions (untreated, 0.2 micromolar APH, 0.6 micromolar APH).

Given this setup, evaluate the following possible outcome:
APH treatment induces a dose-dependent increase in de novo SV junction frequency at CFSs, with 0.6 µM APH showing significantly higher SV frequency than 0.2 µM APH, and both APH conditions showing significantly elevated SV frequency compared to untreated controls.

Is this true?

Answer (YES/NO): NO